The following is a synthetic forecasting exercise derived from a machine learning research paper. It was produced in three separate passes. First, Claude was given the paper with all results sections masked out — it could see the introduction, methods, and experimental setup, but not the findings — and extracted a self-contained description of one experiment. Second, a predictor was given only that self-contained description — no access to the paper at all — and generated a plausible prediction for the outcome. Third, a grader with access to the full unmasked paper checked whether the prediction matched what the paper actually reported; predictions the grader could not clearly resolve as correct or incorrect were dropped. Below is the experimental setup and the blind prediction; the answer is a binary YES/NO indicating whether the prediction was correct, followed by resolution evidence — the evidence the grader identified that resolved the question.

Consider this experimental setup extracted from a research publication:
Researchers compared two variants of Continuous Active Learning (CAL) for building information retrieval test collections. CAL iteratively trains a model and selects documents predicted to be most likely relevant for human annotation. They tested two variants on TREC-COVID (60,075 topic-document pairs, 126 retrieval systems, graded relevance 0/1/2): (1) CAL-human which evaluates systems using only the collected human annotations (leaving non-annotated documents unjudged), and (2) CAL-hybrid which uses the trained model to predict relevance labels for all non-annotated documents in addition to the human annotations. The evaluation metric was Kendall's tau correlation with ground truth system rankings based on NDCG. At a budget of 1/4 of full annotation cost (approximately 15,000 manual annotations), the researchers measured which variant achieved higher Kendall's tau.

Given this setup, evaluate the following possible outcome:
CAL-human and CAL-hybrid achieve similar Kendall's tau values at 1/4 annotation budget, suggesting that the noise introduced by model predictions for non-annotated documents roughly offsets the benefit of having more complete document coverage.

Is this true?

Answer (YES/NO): NO